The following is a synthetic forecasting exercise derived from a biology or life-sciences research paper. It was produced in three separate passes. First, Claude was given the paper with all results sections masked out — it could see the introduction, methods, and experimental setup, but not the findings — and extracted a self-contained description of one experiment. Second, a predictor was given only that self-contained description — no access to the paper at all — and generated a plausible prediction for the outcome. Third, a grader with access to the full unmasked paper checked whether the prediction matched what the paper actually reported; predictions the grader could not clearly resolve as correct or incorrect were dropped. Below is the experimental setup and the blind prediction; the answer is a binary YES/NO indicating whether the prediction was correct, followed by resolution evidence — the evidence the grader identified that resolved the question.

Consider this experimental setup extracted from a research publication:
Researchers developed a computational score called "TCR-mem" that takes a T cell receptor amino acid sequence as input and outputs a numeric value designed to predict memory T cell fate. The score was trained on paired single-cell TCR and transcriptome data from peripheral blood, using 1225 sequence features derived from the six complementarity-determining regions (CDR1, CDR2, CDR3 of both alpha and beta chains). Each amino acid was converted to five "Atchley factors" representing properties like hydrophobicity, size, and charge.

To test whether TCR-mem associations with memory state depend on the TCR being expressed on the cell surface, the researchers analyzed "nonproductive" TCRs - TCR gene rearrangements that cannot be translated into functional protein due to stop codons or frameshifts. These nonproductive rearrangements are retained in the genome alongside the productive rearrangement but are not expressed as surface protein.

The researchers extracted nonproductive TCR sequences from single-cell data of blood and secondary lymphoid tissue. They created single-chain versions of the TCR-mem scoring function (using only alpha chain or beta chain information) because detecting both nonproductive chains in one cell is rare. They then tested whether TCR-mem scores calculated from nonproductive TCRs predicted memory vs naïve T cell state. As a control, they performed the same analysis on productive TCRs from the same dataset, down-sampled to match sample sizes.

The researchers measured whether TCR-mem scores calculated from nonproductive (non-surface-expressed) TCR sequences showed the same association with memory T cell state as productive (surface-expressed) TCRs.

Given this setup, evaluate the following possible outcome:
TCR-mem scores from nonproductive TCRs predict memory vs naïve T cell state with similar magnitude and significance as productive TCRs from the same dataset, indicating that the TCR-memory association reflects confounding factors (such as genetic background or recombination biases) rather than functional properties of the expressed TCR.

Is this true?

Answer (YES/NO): NO